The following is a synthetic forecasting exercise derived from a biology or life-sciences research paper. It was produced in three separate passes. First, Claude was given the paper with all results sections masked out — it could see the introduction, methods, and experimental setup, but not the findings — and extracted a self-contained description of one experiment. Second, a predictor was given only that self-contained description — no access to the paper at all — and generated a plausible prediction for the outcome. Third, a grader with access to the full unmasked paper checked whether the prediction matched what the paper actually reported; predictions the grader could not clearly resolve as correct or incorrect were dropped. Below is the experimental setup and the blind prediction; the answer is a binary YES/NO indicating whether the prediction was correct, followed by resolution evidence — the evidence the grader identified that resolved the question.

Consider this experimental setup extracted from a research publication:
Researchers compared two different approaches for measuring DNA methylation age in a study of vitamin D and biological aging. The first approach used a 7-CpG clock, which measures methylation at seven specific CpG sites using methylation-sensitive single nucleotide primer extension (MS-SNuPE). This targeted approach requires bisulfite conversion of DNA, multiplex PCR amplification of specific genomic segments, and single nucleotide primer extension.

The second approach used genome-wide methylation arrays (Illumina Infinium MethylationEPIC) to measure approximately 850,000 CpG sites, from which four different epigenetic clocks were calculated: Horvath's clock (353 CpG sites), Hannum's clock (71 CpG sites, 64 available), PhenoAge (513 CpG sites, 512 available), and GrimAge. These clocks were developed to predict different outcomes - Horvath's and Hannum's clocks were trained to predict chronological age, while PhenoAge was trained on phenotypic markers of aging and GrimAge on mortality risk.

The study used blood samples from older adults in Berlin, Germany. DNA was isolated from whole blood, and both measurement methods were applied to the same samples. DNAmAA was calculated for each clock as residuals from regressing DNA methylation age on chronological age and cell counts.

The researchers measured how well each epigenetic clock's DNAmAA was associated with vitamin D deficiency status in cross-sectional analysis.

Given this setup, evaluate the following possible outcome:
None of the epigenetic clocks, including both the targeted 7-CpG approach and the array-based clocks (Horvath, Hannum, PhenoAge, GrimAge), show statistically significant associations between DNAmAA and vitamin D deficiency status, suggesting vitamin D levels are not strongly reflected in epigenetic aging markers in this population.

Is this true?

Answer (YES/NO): NO